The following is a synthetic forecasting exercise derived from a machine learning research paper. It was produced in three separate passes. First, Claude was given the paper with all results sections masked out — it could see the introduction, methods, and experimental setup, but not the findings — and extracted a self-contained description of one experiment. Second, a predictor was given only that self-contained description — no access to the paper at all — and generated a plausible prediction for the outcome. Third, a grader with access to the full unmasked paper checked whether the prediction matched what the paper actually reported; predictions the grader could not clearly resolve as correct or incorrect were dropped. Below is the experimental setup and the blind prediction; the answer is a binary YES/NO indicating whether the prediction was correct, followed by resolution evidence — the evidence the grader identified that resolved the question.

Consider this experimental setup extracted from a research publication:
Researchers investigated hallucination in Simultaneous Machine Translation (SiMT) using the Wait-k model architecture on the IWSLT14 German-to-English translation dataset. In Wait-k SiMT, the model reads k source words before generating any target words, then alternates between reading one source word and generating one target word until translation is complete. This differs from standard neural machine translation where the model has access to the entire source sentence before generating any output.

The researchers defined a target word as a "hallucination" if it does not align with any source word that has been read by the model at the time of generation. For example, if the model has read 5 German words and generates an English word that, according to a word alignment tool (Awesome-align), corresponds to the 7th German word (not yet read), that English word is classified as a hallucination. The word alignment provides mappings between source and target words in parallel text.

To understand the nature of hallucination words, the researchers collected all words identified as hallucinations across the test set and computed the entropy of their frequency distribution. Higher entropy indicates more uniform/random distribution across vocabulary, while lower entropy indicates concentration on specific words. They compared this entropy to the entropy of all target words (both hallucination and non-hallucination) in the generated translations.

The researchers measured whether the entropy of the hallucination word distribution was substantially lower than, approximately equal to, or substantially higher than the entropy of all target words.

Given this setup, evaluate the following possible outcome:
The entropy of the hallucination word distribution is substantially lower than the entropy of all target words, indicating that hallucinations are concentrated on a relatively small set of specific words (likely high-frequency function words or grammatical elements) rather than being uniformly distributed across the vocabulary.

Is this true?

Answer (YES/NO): NO